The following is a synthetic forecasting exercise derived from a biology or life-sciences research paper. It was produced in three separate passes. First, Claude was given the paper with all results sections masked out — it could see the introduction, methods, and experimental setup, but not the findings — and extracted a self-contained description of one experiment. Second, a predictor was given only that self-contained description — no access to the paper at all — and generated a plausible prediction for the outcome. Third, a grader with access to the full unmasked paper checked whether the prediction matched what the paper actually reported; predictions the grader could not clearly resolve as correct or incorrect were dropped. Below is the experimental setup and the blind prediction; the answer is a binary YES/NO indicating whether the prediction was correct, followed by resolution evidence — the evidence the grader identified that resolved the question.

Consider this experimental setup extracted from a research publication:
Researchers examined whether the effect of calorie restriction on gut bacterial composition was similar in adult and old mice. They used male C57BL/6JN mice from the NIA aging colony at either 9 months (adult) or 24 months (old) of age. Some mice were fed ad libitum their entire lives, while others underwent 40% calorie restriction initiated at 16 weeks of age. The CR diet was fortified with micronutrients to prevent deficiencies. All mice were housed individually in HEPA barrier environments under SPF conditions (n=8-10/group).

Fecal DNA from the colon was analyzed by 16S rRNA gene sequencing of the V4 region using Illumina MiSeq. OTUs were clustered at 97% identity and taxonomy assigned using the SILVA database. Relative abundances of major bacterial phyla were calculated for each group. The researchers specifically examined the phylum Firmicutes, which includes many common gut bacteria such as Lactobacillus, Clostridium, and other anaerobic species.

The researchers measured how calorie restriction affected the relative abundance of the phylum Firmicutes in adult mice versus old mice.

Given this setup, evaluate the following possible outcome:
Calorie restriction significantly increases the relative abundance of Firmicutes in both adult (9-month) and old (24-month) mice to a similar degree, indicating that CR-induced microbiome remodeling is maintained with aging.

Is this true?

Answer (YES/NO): NO